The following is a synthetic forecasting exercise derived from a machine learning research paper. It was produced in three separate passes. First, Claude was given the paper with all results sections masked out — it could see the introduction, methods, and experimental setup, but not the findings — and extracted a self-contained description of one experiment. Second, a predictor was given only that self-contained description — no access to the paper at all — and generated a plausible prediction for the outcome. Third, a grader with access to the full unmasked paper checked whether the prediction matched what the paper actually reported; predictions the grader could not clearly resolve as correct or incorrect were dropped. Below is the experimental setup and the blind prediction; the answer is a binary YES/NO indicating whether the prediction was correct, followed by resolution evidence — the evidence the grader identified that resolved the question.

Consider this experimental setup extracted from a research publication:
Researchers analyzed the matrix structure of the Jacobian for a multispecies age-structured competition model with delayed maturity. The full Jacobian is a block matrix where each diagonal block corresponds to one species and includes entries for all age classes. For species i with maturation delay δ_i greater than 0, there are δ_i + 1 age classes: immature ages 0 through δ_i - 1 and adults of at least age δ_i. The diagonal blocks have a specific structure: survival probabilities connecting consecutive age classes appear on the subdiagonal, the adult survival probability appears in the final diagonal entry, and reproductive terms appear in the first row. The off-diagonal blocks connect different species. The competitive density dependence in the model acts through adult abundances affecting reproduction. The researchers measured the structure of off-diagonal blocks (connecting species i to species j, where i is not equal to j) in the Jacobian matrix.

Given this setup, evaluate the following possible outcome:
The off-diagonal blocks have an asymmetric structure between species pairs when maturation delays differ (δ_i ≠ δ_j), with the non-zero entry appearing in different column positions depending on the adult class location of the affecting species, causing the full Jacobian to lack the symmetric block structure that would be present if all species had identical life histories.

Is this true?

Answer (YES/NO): YES